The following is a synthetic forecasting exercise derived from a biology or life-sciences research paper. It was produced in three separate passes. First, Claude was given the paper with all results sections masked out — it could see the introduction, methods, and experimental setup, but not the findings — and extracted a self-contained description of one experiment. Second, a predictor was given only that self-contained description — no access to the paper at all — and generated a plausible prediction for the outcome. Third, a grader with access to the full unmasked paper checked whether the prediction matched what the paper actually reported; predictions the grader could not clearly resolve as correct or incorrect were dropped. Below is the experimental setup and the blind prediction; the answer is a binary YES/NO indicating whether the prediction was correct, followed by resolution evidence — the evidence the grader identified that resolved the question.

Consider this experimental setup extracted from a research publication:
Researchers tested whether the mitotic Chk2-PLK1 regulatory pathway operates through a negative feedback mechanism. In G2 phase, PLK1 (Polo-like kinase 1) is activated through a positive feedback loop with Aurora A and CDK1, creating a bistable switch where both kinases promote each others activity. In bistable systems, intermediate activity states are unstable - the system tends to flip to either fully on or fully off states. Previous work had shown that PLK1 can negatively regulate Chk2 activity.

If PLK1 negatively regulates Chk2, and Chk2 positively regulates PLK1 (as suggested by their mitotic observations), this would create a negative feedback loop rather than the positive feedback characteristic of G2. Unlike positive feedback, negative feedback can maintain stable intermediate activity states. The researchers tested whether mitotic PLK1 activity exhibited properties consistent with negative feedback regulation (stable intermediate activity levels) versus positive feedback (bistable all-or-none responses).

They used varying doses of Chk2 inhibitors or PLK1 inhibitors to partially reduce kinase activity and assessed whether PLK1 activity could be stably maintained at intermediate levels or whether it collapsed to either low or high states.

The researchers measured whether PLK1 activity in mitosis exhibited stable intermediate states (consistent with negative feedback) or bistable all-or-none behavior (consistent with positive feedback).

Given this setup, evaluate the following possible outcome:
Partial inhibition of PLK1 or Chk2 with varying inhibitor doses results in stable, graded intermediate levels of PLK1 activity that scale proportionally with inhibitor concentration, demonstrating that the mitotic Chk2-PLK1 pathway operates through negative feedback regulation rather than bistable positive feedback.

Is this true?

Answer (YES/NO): NO